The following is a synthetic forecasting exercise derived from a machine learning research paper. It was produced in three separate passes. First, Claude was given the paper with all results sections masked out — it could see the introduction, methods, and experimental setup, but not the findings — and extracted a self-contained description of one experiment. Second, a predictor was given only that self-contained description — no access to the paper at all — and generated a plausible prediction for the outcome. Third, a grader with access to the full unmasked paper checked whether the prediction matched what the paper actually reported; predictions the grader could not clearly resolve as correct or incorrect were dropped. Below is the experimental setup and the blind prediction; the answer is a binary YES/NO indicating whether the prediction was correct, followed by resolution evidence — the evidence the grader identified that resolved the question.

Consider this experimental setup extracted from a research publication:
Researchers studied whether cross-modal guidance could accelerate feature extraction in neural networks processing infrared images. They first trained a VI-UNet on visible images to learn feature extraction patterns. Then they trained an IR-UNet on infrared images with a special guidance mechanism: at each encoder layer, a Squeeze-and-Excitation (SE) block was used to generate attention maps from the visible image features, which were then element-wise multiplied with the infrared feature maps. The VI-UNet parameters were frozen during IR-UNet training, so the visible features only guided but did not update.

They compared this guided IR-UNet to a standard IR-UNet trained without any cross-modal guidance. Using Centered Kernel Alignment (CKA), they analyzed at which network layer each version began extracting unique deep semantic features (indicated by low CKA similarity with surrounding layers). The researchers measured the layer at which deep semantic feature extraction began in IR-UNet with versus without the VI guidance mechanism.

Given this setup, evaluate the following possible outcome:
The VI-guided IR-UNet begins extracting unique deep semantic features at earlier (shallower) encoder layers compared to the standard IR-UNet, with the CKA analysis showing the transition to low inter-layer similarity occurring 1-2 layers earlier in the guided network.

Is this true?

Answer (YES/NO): NO